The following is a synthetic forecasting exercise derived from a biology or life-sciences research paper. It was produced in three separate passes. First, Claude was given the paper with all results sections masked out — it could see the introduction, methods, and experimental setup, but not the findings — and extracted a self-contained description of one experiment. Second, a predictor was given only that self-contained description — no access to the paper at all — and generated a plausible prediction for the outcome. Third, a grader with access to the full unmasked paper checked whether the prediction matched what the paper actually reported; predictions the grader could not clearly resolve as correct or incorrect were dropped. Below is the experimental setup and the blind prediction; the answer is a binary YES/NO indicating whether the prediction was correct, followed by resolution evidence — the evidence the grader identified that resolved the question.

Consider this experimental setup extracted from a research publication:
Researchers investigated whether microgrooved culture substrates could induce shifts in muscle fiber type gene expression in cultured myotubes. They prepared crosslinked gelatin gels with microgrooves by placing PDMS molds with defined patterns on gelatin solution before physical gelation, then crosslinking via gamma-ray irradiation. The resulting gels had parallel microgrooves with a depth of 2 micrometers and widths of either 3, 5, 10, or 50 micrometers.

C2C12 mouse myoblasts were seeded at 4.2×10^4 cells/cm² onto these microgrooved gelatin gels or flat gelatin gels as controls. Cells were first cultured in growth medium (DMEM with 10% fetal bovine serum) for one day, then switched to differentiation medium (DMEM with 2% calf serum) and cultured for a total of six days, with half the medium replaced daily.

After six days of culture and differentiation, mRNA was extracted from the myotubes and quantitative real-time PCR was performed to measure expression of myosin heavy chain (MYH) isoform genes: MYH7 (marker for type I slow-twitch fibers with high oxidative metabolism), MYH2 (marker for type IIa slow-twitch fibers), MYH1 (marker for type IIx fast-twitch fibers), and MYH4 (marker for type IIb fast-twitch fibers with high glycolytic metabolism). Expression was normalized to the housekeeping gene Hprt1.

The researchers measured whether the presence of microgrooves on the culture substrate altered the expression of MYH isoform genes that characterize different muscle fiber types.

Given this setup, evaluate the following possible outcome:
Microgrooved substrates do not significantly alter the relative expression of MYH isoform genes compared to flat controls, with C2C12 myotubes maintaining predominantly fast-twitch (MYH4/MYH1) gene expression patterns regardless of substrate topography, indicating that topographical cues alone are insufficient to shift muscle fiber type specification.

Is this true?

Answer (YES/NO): NO